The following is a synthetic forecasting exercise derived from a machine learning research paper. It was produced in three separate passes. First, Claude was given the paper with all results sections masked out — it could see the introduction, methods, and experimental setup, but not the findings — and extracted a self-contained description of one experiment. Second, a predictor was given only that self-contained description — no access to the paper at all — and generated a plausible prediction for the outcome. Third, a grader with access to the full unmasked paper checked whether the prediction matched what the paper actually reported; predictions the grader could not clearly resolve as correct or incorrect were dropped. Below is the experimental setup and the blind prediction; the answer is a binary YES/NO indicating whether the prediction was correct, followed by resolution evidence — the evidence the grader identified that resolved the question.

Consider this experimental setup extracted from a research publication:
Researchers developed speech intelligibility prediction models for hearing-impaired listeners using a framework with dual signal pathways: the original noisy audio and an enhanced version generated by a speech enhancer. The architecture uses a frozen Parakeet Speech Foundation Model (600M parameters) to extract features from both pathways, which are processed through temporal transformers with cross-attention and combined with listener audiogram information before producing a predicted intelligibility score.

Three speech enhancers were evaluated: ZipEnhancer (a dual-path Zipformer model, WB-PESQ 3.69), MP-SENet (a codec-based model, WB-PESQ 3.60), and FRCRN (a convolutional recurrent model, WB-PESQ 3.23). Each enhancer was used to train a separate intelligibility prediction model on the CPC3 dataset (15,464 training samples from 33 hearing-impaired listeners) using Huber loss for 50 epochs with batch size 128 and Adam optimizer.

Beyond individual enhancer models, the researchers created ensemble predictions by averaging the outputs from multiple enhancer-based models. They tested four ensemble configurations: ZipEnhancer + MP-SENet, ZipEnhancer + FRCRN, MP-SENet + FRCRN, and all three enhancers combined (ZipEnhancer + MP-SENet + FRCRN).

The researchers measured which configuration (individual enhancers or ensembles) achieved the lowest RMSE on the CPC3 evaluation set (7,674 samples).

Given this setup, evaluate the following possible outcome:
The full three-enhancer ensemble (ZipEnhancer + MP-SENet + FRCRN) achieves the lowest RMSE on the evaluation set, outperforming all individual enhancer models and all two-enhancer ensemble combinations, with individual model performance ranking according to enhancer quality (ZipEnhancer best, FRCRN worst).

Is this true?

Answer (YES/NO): NO